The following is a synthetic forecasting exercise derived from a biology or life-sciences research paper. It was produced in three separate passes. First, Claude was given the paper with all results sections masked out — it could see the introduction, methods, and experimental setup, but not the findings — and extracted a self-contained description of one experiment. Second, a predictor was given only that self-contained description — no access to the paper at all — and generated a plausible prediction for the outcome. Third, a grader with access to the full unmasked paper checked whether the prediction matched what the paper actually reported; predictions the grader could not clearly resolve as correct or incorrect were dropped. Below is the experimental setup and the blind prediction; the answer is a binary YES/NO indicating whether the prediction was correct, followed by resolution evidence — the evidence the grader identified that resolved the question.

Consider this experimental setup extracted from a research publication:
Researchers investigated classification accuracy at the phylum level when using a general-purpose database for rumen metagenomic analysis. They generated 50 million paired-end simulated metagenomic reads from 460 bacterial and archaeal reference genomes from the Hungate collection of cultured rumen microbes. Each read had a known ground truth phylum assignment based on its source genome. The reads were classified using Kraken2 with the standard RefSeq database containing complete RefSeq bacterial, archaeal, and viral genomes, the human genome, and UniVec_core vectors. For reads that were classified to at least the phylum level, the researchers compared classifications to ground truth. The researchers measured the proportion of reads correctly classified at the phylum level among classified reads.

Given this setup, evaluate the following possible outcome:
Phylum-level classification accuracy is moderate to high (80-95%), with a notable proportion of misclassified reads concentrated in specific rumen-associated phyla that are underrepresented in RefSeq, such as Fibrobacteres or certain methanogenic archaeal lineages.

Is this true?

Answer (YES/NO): NO